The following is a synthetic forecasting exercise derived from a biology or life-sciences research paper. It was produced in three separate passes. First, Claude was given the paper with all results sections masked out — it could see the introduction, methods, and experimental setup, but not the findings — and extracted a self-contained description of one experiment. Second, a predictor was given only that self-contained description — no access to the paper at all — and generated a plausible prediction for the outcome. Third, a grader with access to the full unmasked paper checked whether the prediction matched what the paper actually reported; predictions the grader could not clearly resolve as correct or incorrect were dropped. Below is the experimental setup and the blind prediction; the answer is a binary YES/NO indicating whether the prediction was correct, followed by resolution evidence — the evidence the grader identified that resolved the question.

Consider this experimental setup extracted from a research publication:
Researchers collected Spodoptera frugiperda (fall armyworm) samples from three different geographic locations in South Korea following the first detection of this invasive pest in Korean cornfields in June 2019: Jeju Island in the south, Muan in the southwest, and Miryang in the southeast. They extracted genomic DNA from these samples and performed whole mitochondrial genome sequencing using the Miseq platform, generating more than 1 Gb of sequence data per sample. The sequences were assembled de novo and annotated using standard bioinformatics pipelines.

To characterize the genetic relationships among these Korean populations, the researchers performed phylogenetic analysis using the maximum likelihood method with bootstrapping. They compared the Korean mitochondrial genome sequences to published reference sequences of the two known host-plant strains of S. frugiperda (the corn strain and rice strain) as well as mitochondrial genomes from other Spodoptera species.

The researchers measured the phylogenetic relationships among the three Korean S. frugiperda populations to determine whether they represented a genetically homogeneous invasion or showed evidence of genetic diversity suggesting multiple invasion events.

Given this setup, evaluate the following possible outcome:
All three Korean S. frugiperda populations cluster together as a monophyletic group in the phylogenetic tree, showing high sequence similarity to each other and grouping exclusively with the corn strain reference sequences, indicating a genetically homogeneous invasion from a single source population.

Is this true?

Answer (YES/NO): NO